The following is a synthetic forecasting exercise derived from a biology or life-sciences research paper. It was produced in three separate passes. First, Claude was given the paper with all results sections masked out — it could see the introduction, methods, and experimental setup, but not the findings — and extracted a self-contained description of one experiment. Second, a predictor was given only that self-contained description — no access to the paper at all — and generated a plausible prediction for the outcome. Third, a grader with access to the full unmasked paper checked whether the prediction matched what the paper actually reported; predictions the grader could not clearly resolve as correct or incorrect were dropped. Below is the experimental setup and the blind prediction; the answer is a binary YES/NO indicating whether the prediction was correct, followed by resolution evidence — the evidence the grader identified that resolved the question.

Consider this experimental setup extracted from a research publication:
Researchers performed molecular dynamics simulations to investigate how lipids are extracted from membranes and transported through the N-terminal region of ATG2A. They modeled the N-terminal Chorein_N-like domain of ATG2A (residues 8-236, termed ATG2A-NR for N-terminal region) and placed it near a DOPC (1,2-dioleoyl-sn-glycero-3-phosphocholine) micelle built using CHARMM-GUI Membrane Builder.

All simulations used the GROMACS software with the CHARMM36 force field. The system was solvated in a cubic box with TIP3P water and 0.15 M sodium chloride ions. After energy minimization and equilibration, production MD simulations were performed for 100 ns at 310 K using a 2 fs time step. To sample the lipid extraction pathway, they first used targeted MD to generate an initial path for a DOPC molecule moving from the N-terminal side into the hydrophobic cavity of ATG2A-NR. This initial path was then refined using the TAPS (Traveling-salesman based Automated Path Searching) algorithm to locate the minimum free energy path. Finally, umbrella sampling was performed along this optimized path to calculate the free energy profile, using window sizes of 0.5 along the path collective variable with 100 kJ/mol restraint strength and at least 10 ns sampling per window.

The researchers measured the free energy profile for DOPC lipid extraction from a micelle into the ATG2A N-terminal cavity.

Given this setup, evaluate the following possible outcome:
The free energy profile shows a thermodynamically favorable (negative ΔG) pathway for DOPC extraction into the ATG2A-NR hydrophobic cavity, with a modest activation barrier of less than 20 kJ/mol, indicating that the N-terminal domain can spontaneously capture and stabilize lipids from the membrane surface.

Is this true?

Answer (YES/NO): NO